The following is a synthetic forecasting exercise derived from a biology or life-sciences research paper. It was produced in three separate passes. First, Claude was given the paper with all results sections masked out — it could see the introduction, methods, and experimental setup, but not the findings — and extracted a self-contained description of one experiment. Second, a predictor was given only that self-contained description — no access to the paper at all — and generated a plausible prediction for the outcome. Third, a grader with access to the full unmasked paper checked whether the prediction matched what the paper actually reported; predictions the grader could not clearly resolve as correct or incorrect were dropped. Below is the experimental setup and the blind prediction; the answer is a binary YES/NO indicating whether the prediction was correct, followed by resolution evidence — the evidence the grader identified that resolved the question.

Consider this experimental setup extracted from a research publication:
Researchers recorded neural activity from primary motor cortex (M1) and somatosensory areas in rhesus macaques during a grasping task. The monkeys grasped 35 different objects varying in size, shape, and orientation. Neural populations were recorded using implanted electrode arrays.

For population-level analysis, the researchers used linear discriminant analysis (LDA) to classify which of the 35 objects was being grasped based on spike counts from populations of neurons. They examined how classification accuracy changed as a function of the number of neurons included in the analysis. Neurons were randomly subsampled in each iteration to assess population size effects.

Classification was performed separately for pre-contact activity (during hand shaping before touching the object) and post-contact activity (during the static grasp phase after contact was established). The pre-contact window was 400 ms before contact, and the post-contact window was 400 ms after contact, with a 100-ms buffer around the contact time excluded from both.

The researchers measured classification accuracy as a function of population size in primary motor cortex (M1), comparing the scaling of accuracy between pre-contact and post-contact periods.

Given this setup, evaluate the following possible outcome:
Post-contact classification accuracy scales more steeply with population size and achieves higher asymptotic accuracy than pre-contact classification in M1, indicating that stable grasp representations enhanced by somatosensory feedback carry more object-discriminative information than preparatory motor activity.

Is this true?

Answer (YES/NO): NO